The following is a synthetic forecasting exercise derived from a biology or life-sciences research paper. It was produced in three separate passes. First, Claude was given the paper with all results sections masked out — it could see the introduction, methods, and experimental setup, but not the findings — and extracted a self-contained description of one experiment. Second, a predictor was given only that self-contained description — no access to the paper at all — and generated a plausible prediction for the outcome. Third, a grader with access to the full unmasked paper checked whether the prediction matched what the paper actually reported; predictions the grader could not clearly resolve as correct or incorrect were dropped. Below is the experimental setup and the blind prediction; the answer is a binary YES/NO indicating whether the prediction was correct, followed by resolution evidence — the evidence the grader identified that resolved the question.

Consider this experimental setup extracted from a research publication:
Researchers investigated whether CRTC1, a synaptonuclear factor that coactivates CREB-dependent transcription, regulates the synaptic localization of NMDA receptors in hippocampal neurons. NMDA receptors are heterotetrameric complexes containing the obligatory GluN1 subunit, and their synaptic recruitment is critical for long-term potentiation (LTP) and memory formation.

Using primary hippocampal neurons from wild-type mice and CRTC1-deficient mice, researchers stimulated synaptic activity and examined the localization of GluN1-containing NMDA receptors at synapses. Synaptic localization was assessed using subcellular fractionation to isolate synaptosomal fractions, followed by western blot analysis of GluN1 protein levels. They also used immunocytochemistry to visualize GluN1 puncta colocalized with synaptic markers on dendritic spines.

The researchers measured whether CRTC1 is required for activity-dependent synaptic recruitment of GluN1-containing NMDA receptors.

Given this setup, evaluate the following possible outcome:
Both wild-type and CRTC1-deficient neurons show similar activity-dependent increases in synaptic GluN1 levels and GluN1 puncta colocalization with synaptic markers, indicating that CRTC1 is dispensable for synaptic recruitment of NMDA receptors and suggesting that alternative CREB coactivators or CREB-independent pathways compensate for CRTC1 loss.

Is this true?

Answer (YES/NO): NO